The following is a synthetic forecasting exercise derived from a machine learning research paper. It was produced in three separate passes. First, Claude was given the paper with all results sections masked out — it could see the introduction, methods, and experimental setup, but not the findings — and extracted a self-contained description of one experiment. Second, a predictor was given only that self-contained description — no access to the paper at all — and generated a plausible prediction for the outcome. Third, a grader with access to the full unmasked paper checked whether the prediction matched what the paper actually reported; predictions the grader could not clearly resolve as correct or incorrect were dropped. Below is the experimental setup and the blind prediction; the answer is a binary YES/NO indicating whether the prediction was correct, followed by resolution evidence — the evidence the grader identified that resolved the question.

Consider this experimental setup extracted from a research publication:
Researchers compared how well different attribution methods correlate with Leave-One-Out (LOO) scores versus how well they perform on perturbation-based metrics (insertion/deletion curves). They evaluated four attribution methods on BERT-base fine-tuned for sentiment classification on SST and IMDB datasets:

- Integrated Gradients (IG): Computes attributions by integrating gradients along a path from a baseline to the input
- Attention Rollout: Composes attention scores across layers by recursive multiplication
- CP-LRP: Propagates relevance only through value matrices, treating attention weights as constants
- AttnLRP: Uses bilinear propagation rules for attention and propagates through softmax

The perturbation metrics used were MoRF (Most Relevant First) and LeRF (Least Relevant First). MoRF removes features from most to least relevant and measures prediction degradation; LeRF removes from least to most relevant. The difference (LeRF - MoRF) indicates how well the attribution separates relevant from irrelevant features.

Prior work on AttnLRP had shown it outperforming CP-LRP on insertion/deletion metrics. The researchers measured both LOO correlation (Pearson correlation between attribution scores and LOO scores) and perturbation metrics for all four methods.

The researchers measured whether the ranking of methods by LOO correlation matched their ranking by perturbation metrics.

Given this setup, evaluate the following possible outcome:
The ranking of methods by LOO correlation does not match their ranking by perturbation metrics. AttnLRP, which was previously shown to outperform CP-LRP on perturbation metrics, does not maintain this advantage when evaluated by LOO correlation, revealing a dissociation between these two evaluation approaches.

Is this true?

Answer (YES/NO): YES